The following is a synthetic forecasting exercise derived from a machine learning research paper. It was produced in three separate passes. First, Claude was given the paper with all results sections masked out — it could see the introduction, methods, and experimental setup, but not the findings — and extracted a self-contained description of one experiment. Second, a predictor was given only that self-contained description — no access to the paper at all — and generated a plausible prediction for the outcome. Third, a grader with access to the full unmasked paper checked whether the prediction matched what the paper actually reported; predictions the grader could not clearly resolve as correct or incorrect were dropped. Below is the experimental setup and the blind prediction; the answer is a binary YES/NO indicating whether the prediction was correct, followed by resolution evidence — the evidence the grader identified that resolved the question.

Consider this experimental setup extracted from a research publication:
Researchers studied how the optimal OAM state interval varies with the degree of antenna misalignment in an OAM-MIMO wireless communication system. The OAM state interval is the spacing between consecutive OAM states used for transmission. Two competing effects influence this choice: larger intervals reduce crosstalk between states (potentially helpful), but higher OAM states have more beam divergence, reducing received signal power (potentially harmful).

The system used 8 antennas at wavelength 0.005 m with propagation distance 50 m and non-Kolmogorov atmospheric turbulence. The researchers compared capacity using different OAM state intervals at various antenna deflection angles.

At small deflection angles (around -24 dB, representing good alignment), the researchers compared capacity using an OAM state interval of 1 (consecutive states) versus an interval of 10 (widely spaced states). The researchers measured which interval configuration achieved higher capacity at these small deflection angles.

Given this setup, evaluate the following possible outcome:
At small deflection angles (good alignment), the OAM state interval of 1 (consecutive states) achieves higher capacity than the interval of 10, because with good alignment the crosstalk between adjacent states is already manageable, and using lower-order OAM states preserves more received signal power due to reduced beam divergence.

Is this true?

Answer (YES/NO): YES